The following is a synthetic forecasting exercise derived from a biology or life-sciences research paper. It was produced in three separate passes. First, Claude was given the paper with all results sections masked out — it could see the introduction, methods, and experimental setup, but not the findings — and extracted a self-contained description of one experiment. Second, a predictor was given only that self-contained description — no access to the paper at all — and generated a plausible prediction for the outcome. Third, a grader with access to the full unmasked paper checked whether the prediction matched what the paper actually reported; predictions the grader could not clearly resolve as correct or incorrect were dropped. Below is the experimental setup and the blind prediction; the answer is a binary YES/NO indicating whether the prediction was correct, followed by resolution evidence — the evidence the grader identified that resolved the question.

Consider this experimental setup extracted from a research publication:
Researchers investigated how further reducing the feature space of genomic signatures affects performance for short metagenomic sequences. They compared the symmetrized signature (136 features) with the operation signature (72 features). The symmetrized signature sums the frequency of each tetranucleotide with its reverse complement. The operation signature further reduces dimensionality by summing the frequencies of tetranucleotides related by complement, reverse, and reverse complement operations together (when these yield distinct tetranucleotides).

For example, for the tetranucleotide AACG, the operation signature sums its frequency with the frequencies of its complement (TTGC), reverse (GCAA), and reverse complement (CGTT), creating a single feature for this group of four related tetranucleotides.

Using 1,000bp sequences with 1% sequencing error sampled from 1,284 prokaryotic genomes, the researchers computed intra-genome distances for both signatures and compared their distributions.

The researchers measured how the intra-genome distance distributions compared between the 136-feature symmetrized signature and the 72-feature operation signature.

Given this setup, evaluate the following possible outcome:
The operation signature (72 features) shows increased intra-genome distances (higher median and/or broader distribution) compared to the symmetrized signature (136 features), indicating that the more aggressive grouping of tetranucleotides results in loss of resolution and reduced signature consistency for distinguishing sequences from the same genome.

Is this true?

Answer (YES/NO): NO